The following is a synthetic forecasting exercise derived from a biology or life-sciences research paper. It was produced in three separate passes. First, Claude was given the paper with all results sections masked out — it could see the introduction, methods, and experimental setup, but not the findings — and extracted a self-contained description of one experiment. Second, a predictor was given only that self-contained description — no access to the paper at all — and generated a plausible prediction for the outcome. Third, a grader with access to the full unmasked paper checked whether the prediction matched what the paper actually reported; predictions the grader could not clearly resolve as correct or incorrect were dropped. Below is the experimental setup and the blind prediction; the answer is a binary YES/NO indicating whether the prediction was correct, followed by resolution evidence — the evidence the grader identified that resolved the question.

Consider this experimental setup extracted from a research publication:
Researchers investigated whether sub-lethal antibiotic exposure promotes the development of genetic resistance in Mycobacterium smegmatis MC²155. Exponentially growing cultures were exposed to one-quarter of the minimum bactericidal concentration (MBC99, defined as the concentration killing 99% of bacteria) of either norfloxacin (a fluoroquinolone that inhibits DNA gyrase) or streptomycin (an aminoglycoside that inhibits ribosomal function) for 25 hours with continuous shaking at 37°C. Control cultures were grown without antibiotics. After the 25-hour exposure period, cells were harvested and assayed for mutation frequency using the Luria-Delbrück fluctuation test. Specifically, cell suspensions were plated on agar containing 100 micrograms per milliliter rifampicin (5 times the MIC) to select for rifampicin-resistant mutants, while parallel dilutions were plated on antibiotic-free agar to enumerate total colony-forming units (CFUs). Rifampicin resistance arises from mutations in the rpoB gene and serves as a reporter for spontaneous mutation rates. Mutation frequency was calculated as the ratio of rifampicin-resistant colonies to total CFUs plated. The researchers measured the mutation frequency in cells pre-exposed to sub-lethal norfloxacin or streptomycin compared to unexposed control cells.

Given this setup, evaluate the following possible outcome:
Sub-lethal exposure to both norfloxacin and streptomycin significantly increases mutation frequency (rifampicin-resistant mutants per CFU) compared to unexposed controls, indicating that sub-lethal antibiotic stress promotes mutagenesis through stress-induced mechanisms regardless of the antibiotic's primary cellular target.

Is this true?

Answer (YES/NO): NO